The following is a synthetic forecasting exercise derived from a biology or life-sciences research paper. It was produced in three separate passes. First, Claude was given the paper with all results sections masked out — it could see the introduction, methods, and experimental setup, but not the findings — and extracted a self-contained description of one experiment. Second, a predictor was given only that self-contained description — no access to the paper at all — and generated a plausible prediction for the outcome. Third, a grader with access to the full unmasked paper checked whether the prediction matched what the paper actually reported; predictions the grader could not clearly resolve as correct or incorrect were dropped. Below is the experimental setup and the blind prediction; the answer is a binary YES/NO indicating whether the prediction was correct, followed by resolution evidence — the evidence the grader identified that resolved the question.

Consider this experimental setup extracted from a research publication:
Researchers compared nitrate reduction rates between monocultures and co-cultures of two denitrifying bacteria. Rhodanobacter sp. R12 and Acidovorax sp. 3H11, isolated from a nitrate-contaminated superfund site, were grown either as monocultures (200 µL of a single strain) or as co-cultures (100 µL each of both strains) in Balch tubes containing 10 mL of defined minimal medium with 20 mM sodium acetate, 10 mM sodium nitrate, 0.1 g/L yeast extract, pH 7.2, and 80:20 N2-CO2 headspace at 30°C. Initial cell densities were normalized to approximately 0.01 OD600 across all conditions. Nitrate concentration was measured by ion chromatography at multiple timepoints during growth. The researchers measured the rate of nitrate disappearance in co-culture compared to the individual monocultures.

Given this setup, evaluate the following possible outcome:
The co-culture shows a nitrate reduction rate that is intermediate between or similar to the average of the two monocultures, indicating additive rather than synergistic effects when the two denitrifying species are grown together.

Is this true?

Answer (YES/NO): NO